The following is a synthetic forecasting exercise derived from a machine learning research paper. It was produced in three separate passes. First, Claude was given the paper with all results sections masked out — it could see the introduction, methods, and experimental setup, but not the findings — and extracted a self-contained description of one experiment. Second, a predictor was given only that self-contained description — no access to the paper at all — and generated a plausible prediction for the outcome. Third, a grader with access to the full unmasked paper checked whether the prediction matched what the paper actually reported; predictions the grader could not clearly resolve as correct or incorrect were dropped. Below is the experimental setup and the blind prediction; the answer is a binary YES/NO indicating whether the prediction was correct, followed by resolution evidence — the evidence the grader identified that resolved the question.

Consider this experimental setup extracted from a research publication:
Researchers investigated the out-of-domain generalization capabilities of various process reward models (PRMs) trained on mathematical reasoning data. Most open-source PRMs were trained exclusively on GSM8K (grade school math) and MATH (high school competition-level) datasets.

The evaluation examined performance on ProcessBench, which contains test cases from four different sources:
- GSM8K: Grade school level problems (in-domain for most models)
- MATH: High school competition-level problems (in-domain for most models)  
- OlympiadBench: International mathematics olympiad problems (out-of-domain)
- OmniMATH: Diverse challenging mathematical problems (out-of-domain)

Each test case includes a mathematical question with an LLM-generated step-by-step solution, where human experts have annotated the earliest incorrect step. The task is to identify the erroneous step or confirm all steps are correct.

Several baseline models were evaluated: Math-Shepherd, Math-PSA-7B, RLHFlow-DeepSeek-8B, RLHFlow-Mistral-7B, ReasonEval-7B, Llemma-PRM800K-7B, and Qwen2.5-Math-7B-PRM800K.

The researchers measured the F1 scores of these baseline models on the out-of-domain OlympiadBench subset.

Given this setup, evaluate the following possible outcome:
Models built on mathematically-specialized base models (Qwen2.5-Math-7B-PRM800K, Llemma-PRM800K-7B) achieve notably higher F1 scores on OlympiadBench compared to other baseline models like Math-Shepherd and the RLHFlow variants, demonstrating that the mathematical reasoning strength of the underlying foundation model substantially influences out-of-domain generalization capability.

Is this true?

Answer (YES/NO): NO